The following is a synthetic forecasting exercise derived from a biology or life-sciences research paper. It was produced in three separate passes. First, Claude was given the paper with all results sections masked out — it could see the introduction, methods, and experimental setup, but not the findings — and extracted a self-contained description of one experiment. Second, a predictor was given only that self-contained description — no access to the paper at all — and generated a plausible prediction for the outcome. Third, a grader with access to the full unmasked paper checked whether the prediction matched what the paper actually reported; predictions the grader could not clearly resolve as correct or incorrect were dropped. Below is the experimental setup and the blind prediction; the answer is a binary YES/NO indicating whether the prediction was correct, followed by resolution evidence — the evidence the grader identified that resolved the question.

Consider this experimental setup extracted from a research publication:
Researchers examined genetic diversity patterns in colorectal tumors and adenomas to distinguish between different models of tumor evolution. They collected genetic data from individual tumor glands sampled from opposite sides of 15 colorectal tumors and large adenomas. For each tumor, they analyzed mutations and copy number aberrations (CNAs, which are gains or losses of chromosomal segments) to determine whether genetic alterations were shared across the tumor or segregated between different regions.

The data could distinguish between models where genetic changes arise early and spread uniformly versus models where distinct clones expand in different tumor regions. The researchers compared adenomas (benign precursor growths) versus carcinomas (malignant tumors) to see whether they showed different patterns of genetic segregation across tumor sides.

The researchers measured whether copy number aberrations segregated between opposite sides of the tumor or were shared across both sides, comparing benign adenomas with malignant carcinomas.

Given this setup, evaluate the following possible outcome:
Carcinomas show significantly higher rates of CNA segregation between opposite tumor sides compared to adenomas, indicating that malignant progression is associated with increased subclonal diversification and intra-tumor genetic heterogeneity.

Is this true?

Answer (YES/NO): NO